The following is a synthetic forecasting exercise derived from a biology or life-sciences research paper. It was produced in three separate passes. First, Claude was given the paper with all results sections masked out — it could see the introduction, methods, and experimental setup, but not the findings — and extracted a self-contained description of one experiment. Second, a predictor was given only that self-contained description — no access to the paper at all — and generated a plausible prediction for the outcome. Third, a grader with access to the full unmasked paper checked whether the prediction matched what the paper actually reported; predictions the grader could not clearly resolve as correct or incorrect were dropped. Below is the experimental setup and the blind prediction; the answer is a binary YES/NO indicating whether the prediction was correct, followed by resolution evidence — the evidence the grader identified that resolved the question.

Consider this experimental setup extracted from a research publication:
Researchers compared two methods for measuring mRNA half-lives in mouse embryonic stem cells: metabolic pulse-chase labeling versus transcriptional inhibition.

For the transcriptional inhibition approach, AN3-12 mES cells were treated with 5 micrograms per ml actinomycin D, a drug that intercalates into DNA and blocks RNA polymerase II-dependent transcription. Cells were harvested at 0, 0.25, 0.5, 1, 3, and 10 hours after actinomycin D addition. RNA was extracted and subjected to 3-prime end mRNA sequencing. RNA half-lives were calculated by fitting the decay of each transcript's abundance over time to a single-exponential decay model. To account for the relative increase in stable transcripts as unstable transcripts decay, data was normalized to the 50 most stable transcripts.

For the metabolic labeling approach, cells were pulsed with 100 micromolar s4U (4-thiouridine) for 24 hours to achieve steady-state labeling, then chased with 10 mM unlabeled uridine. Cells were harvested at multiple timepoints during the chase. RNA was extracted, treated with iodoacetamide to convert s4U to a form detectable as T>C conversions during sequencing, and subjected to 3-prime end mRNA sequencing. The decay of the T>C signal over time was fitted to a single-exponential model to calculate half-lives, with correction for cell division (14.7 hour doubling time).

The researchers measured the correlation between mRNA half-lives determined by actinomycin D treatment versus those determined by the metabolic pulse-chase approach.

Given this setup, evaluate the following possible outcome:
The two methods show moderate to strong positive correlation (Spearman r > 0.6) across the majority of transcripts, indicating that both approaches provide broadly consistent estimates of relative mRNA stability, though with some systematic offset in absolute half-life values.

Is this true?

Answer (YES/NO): YES